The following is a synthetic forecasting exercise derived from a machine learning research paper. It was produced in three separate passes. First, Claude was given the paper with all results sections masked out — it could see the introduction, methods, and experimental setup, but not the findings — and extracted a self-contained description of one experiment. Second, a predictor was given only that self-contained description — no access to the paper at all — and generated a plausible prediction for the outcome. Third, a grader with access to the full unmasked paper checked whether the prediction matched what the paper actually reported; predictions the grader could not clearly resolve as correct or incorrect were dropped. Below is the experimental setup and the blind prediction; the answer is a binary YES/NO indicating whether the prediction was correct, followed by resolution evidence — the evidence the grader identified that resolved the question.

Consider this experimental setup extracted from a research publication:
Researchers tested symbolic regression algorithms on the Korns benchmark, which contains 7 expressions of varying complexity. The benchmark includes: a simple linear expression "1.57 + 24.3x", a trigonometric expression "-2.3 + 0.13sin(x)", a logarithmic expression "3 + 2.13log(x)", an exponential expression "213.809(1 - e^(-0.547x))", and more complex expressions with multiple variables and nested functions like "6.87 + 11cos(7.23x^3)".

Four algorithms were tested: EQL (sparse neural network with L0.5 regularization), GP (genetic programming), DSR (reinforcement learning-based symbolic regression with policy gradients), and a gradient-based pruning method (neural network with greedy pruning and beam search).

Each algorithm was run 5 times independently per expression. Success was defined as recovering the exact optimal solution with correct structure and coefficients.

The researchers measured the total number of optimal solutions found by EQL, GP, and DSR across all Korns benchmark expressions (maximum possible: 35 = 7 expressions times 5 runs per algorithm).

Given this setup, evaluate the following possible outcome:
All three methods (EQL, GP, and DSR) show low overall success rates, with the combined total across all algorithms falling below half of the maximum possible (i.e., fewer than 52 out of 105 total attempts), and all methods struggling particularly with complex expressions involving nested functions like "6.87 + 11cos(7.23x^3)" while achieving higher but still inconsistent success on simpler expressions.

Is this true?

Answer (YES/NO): NO